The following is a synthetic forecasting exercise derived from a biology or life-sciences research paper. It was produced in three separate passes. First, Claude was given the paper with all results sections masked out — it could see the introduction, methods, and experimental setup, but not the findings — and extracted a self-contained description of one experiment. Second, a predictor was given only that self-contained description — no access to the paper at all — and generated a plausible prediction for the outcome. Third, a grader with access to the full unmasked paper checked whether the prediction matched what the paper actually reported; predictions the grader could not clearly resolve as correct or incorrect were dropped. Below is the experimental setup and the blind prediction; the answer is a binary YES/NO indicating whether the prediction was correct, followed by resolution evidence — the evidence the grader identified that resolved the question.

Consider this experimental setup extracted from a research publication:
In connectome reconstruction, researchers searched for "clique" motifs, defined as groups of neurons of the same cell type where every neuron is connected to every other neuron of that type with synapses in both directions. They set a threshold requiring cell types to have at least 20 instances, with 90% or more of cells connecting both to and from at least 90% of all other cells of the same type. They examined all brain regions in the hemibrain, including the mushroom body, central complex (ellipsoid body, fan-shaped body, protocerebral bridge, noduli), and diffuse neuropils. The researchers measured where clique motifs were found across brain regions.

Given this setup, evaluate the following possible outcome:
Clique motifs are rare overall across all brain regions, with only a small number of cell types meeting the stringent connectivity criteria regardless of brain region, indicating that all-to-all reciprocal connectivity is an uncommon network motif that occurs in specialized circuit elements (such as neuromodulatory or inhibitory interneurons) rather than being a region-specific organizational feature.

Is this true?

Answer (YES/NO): NO